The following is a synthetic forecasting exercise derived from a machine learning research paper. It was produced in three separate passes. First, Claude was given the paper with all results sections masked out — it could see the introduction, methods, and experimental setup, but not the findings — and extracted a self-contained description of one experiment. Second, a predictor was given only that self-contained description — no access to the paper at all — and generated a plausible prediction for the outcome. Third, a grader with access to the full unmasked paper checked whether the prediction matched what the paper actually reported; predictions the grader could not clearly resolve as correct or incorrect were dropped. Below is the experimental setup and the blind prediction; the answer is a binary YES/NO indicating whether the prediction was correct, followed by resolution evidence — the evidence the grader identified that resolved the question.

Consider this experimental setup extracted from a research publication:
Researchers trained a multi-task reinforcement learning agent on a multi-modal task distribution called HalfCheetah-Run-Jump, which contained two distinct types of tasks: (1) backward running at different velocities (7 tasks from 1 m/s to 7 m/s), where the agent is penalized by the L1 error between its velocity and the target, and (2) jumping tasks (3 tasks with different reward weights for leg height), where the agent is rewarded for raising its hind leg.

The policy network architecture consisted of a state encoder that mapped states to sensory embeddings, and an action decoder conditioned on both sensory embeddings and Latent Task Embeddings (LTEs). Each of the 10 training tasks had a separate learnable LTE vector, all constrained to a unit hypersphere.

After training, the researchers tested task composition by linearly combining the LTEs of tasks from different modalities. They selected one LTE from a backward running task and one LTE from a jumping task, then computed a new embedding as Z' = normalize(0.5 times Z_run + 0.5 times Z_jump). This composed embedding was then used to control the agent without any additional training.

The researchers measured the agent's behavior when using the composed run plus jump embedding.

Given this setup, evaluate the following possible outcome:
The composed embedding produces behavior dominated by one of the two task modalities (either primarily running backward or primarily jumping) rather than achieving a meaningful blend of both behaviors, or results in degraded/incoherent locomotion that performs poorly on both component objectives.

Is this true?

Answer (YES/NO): NO